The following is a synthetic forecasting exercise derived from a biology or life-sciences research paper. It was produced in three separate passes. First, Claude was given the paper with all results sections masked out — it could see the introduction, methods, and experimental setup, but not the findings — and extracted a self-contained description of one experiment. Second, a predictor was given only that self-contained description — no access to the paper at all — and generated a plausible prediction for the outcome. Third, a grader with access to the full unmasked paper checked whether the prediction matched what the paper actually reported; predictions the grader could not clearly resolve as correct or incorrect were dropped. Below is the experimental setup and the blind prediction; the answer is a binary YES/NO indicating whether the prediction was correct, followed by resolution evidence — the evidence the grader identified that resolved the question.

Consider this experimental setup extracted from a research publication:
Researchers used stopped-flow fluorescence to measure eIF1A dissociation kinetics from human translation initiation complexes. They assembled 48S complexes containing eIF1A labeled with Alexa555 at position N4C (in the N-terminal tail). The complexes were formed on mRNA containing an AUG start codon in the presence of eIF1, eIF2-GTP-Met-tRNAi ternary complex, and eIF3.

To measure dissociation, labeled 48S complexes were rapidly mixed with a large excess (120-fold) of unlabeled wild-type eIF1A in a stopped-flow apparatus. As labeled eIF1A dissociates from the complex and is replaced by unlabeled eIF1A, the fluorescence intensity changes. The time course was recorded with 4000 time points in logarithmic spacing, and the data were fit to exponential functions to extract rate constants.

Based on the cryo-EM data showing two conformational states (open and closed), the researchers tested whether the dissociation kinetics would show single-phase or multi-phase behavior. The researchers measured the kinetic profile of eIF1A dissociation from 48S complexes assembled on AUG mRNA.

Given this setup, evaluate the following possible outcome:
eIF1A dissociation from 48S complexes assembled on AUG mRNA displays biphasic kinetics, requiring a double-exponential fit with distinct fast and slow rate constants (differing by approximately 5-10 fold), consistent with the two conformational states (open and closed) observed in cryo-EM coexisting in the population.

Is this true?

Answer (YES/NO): NO